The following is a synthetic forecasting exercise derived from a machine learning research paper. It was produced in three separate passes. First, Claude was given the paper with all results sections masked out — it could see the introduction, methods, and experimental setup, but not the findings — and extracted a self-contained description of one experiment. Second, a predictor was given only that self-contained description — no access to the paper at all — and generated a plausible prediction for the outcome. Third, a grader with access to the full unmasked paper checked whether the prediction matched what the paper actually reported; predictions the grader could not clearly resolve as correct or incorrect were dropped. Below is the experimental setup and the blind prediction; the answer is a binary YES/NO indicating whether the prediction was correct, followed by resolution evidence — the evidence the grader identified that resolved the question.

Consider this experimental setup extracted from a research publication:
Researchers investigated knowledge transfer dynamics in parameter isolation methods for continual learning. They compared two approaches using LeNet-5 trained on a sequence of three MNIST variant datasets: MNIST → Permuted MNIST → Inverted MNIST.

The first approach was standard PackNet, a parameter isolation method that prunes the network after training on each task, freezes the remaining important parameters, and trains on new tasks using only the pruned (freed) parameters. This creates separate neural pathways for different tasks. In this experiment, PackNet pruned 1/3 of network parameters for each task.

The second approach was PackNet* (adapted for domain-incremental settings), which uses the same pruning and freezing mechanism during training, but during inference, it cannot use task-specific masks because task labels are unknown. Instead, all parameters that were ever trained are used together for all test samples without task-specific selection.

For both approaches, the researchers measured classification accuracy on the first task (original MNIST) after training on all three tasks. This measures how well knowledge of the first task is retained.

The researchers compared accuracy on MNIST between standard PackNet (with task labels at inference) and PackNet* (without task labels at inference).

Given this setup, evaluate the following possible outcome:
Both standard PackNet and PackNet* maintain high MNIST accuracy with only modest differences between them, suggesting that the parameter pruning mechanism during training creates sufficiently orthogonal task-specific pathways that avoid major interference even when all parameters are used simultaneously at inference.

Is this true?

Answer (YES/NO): NO